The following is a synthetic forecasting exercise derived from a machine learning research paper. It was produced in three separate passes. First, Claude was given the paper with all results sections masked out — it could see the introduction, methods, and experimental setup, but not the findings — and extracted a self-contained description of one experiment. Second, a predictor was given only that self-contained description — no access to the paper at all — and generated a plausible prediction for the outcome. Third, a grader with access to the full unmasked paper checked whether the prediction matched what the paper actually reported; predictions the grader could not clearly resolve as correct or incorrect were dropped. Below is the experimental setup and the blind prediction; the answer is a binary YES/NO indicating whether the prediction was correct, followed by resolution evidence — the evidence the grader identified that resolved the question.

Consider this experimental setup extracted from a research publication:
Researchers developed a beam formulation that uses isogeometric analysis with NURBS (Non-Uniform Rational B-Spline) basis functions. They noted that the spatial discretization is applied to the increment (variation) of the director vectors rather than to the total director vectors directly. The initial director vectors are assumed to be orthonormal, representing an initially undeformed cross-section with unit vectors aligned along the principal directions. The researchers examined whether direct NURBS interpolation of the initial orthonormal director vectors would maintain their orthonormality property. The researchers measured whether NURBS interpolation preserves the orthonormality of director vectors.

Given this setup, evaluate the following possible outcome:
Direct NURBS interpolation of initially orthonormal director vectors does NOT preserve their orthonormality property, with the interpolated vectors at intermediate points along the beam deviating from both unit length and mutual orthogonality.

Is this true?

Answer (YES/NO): YES